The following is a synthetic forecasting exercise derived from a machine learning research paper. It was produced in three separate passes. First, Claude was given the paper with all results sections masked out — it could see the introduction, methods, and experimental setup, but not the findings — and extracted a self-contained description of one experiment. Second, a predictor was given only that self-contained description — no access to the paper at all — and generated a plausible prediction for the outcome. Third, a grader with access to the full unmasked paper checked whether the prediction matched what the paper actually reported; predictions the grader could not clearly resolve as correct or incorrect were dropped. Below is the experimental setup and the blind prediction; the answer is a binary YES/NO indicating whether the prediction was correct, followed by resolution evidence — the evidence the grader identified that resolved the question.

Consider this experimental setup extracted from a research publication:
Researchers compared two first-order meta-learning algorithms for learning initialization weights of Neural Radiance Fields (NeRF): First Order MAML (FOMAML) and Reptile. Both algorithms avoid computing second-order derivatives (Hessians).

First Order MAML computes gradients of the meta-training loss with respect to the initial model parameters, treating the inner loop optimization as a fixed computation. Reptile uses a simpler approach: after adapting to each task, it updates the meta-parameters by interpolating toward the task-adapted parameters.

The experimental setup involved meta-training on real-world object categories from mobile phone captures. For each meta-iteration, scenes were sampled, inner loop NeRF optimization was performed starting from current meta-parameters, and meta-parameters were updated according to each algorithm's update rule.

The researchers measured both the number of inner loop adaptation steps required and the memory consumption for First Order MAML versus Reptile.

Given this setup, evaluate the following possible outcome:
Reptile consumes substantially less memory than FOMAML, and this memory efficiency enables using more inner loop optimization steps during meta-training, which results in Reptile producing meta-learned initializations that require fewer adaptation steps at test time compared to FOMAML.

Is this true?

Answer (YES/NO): NO